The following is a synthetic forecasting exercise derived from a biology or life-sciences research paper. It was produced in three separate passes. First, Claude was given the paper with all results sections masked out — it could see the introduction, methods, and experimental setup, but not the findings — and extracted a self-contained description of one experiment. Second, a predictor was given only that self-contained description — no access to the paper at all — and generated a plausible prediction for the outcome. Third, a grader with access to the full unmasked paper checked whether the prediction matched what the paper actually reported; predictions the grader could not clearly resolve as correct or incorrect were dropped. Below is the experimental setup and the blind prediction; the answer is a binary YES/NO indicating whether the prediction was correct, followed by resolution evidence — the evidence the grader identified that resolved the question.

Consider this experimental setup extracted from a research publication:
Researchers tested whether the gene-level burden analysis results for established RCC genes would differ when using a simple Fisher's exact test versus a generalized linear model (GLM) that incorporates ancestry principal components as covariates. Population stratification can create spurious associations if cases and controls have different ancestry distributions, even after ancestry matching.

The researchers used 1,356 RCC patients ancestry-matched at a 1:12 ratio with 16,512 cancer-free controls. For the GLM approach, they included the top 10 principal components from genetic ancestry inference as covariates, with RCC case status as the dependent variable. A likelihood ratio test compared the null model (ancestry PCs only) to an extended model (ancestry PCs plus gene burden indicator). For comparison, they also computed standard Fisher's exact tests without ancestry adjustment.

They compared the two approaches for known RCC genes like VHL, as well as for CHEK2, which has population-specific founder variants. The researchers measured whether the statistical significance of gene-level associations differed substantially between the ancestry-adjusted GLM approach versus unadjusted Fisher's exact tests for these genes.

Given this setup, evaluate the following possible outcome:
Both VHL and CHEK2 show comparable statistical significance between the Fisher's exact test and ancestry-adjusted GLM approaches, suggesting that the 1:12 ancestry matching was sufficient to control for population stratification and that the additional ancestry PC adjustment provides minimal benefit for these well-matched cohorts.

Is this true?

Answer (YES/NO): NO